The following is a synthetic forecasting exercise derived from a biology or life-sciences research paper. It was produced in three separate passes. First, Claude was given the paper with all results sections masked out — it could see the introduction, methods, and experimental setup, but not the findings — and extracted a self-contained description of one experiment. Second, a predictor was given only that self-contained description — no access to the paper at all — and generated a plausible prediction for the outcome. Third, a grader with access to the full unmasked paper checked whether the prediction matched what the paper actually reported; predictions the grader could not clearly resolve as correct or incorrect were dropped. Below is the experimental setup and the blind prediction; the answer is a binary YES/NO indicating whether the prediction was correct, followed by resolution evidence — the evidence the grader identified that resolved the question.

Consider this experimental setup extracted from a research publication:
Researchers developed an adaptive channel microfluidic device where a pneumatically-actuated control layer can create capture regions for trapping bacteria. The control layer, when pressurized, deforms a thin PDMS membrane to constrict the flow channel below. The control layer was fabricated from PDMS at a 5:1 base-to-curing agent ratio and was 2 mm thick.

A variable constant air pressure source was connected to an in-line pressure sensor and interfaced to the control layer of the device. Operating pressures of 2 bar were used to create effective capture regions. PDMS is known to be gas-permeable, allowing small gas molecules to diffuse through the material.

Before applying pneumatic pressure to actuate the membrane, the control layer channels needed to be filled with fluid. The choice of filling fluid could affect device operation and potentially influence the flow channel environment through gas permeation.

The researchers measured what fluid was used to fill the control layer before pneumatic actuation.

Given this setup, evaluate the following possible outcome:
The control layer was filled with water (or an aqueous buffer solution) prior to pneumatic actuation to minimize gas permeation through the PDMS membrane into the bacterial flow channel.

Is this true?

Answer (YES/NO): YES